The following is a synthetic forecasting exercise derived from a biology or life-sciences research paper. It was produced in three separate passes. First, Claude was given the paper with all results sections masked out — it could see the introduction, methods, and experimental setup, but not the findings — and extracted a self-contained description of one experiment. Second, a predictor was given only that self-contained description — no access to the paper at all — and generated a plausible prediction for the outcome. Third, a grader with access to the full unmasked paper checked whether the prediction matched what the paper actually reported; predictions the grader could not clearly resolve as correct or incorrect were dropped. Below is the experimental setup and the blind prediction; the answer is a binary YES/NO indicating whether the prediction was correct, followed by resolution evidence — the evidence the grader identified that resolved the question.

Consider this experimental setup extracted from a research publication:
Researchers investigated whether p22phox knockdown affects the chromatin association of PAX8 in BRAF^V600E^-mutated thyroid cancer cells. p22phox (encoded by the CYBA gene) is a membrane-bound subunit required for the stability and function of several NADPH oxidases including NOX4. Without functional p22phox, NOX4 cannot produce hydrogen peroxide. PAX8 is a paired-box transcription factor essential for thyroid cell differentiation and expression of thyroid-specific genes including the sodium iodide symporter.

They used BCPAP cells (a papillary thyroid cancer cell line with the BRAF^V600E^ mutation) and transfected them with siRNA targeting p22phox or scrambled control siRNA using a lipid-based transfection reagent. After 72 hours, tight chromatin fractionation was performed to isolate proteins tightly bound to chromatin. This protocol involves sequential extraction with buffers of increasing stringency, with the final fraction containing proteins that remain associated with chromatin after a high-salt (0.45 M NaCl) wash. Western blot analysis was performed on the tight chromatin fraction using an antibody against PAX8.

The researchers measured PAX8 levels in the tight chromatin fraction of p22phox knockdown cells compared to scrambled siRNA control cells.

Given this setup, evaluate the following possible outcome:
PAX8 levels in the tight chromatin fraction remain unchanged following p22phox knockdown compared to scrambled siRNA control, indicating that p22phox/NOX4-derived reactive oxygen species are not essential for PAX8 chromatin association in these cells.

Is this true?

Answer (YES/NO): NO